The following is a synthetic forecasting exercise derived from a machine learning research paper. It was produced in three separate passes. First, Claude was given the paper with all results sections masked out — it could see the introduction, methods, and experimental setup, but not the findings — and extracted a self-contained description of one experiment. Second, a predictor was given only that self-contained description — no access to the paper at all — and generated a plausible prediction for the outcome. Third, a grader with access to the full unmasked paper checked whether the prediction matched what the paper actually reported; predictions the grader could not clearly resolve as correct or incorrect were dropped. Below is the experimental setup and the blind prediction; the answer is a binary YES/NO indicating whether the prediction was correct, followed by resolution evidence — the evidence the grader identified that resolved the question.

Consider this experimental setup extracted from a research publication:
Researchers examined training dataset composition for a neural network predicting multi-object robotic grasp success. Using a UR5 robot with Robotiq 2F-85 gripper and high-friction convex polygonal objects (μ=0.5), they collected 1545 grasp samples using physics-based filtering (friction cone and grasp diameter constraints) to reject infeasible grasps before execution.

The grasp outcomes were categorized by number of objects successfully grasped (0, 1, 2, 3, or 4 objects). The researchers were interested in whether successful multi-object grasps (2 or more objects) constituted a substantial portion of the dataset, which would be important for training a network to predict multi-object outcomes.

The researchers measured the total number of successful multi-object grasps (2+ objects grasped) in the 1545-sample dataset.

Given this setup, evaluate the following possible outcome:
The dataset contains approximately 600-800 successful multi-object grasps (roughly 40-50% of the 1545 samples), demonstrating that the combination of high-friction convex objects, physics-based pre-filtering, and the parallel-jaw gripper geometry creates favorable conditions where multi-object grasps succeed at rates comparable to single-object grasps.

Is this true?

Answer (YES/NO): NO